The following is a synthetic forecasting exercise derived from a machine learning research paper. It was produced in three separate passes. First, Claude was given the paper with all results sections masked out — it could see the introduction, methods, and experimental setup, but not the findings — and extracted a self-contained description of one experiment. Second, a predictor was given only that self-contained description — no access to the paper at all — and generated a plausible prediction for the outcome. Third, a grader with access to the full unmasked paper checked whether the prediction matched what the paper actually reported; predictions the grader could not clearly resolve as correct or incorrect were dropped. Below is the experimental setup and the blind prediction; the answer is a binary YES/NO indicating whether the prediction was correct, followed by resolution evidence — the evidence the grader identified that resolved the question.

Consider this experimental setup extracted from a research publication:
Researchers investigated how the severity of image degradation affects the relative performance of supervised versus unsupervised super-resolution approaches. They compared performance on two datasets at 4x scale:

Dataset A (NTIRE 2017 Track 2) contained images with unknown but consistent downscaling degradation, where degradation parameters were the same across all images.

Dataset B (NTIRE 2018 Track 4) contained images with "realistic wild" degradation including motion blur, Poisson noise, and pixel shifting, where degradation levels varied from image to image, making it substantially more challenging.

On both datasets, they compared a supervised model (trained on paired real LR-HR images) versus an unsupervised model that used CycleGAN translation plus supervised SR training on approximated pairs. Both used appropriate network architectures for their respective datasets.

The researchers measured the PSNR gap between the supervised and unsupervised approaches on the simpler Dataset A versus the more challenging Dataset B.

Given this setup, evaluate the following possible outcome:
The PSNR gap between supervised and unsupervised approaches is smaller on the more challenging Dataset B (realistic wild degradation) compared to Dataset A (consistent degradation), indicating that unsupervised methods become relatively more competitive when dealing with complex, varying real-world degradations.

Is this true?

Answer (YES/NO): YES